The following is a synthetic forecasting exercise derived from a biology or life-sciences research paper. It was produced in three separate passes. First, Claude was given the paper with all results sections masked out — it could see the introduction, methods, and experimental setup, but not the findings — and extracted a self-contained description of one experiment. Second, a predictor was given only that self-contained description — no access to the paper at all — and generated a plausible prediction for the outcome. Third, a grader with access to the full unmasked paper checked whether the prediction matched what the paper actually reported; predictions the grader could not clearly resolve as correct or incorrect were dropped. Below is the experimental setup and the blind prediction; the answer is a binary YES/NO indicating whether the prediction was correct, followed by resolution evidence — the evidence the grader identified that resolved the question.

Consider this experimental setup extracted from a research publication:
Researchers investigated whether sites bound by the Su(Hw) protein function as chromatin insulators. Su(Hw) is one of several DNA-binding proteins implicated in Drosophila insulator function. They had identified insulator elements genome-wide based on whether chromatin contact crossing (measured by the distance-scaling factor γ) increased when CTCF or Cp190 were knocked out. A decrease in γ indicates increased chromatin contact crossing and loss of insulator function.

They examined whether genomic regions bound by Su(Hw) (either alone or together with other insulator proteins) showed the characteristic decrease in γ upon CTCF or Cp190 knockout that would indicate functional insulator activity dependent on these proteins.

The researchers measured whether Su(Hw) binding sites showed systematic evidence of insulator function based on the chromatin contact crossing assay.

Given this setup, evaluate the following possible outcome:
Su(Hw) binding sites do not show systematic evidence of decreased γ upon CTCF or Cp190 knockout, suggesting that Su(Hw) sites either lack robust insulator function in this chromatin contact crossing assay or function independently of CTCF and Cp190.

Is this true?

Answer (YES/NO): NO